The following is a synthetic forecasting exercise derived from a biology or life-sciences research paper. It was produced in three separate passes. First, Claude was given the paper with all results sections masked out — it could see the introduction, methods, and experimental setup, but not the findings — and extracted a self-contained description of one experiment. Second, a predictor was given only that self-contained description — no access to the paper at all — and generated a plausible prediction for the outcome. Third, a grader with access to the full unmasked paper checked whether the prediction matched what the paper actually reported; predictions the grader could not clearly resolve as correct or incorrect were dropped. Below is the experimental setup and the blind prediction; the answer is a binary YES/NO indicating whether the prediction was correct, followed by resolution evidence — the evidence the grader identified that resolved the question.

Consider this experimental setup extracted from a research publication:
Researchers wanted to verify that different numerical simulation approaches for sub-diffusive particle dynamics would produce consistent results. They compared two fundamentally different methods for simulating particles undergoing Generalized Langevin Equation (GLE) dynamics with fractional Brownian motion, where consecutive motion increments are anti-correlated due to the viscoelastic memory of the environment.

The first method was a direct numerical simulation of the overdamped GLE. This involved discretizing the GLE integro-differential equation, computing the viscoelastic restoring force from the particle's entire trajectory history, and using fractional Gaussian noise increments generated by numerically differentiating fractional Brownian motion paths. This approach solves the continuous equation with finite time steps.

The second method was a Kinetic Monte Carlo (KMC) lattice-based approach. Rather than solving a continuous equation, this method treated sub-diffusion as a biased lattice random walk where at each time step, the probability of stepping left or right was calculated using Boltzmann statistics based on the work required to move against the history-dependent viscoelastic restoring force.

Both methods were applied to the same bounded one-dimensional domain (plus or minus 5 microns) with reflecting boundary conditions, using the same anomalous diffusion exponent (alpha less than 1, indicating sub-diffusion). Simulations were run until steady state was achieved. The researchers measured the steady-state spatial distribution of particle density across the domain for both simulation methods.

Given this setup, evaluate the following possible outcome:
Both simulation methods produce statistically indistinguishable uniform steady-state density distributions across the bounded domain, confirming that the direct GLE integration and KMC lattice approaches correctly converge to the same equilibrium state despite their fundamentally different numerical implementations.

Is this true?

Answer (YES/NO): NO